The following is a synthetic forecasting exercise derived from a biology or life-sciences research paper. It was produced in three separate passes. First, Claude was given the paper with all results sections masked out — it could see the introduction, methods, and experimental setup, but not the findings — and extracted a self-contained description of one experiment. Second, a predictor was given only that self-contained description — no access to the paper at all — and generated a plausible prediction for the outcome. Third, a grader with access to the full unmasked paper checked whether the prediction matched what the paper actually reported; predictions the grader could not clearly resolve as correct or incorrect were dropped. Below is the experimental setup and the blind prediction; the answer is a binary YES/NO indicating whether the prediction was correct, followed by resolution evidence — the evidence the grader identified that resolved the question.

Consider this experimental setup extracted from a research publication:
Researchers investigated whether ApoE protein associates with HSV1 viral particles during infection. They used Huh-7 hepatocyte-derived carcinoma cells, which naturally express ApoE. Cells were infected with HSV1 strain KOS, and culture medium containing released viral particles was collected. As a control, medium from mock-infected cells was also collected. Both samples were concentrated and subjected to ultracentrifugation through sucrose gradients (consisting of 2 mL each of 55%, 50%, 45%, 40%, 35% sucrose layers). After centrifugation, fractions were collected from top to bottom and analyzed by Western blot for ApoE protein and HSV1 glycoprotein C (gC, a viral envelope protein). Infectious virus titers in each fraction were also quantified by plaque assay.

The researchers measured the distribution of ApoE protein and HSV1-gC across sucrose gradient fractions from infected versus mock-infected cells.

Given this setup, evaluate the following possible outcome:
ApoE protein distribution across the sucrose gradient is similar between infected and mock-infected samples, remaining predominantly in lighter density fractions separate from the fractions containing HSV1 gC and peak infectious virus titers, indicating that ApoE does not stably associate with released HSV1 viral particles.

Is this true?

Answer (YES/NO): NO